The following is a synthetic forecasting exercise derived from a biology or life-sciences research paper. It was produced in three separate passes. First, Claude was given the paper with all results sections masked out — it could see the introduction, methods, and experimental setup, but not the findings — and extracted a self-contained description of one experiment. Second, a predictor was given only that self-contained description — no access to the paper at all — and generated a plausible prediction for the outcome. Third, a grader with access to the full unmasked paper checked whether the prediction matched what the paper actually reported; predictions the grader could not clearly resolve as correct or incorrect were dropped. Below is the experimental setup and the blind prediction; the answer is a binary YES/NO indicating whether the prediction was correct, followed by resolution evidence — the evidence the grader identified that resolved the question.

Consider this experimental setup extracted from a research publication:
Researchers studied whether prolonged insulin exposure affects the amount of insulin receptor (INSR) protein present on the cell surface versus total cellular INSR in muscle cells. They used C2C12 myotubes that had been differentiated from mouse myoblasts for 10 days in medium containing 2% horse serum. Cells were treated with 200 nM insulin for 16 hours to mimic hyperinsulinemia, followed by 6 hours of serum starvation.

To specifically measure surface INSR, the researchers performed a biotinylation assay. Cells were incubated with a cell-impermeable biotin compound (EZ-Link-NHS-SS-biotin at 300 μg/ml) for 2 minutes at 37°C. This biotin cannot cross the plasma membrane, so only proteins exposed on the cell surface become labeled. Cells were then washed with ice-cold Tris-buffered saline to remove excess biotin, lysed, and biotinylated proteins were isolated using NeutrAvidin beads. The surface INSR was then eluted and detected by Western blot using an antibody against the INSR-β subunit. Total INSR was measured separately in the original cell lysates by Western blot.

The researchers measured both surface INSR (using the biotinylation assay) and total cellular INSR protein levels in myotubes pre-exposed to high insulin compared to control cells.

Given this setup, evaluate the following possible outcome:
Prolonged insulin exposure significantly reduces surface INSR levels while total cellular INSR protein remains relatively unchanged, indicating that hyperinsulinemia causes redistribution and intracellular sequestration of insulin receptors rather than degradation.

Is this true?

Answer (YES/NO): NO